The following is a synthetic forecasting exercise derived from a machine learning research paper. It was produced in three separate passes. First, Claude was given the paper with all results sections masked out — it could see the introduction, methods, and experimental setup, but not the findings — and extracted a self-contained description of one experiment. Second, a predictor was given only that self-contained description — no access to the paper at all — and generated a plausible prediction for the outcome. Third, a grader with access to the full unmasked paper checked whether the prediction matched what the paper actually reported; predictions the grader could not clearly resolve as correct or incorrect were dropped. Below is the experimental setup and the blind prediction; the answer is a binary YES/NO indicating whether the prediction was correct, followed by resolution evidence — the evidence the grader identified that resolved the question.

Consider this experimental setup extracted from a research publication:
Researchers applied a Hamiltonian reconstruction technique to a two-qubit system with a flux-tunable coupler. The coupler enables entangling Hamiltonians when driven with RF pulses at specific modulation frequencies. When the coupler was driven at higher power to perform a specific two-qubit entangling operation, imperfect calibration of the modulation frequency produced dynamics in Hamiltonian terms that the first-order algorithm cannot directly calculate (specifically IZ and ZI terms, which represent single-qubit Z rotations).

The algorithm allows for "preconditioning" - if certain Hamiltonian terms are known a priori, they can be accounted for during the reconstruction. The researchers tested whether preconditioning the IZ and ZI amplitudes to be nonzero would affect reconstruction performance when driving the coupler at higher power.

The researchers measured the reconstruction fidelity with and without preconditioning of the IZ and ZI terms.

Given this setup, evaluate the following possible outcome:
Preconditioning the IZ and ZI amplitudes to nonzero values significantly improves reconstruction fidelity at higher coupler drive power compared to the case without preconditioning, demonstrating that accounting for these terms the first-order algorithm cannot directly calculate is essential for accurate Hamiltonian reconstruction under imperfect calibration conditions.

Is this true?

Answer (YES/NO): YES